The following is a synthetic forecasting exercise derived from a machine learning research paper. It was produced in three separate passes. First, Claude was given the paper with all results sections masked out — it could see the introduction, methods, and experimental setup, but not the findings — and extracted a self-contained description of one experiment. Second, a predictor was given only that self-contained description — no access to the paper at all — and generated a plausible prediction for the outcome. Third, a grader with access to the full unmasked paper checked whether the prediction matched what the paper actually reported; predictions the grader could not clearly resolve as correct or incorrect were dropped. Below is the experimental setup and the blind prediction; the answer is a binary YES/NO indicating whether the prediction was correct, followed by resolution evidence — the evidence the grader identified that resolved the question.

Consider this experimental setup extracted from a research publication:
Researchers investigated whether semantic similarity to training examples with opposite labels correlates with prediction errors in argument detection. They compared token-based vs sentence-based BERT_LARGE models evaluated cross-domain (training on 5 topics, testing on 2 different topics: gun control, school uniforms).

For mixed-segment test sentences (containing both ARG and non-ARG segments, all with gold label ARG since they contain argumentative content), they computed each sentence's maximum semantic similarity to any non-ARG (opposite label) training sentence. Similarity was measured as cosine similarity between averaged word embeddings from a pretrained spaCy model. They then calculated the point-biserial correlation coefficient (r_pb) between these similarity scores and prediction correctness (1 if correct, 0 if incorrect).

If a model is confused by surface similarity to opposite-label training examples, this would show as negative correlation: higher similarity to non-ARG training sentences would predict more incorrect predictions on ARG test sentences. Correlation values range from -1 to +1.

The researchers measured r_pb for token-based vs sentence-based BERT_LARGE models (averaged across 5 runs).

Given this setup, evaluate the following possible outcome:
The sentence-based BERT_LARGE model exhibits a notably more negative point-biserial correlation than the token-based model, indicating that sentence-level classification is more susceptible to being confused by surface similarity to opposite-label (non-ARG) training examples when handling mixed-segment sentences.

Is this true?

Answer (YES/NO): NO